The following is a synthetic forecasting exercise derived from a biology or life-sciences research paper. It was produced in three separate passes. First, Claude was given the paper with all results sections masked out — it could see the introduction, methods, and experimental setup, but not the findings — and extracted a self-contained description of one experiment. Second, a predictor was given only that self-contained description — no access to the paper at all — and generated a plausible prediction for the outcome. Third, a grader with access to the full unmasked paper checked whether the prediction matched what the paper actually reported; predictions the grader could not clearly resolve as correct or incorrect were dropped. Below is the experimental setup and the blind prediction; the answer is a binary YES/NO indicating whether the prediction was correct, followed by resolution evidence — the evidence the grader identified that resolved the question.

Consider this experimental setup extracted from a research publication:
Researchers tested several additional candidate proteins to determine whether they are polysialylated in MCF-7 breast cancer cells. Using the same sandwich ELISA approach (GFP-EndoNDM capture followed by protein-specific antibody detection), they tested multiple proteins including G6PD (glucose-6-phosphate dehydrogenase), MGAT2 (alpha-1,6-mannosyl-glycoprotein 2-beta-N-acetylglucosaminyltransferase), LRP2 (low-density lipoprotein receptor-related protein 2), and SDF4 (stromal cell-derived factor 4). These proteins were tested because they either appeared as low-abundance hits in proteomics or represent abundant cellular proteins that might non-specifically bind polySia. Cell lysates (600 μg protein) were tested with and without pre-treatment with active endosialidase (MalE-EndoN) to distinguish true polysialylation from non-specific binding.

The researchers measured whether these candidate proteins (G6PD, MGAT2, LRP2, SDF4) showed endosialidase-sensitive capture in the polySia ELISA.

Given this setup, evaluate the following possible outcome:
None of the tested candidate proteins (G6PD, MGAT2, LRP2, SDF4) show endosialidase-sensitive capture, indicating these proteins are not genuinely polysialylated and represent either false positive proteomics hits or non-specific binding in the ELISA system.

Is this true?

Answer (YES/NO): NO